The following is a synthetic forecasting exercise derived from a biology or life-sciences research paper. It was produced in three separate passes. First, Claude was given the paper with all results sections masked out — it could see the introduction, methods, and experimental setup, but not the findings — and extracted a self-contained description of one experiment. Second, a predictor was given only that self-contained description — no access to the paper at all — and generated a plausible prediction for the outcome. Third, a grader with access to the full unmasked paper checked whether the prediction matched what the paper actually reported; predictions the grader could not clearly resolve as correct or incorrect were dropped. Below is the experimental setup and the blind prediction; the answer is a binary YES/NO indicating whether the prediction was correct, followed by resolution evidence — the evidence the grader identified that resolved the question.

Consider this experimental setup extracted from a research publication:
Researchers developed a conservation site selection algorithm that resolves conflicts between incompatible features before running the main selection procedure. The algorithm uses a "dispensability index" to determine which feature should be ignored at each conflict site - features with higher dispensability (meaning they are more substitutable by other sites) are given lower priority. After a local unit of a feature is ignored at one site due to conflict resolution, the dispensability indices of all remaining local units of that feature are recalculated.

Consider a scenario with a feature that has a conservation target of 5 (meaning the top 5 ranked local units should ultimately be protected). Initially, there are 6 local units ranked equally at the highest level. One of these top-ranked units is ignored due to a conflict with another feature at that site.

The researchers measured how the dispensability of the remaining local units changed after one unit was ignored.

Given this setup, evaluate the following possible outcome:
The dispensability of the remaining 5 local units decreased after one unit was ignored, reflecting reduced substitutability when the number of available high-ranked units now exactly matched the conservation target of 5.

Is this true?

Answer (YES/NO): YES